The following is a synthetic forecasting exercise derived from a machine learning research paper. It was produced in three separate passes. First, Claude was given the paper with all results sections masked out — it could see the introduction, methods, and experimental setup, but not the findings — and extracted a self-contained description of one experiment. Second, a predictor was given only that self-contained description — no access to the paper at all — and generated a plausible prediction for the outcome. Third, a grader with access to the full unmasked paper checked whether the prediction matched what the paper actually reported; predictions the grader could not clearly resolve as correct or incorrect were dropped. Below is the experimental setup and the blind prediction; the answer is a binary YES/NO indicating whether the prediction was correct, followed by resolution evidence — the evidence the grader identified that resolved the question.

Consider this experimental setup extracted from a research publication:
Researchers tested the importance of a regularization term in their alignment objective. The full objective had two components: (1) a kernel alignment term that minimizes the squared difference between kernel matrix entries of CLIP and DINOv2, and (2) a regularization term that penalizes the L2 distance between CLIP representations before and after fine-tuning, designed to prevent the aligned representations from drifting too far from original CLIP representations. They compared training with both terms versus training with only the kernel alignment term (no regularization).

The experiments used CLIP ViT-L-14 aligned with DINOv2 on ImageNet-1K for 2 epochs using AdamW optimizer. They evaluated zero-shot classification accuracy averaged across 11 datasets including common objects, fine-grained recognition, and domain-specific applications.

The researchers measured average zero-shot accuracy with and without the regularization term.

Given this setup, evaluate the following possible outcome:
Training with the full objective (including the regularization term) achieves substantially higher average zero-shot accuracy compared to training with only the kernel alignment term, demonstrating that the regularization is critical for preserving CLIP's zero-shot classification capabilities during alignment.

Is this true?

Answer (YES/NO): YES